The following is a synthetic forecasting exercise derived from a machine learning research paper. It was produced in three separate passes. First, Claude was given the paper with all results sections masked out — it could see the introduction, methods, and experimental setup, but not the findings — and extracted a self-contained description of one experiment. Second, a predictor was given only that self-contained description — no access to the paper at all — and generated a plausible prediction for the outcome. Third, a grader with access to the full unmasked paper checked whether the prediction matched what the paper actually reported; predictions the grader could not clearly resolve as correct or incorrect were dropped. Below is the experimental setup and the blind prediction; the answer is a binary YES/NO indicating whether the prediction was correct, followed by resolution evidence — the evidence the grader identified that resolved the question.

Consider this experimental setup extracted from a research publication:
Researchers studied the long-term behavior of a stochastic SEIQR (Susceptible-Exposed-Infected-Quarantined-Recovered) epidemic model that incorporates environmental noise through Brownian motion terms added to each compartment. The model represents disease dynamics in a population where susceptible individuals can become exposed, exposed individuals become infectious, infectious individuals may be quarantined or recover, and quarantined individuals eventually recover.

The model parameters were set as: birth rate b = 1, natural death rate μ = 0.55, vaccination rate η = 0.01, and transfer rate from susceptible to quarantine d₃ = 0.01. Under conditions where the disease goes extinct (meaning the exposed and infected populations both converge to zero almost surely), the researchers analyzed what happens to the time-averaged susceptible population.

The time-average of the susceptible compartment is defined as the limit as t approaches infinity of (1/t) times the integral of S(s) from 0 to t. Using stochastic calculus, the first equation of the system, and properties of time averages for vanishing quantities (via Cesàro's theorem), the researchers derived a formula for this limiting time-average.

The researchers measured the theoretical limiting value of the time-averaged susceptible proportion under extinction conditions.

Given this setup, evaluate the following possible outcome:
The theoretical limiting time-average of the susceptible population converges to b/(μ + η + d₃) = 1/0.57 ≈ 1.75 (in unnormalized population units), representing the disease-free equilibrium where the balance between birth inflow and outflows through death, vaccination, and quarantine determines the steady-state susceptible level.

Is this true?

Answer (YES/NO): YES